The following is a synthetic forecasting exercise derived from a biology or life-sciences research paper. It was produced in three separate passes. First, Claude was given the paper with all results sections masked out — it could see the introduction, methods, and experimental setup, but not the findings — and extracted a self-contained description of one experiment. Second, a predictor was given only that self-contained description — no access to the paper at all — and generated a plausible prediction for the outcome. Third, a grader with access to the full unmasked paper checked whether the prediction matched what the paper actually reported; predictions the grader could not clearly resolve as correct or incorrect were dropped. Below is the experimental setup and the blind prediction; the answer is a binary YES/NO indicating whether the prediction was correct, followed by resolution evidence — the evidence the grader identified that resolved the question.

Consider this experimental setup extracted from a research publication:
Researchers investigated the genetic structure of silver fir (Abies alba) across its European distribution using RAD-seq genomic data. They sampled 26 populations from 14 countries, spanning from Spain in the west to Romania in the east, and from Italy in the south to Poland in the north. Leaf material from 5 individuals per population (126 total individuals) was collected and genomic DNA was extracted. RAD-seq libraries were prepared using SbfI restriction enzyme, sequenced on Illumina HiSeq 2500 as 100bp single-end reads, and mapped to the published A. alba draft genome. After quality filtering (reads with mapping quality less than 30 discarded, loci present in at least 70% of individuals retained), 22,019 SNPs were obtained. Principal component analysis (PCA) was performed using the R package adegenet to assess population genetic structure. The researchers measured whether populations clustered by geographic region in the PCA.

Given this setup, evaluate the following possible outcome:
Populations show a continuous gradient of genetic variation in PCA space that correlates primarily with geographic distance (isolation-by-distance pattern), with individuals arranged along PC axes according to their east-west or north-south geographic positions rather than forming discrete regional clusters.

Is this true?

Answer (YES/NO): NO